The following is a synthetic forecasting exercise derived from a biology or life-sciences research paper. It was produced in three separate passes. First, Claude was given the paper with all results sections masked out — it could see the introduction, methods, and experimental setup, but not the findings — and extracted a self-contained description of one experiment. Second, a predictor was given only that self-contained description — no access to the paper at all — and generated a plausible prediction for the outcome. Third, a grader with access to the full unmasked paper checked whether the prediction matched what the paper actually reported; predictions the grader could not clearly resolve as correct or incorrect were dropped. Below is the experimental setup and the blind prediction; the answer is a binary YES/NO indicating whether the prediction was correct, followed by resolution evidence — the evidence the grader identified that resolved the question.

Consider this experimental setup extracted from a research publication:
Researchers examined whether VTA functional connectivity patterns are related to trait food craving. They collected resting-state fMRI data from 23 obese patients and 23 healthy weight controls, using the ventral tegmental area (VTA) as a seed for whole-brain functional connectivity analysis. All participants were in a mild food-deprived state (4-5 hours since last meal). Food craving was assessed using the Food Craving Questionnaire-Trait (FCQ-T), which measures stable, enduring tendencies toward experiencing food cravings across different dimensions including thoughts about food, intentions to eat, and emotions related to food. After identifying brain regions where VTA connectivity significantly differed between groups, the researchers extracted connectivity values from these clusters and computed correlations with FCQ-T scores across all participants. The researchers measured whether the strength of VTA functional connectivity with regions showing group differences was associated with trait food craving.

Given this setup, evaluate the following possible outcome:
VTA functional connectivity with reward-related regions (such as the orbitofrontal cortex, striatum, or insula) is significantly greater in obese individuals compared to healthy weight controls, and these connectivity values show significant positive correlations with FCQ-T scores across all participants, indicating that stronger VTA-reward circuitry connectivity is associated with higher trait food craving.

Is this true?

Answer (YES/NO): NO